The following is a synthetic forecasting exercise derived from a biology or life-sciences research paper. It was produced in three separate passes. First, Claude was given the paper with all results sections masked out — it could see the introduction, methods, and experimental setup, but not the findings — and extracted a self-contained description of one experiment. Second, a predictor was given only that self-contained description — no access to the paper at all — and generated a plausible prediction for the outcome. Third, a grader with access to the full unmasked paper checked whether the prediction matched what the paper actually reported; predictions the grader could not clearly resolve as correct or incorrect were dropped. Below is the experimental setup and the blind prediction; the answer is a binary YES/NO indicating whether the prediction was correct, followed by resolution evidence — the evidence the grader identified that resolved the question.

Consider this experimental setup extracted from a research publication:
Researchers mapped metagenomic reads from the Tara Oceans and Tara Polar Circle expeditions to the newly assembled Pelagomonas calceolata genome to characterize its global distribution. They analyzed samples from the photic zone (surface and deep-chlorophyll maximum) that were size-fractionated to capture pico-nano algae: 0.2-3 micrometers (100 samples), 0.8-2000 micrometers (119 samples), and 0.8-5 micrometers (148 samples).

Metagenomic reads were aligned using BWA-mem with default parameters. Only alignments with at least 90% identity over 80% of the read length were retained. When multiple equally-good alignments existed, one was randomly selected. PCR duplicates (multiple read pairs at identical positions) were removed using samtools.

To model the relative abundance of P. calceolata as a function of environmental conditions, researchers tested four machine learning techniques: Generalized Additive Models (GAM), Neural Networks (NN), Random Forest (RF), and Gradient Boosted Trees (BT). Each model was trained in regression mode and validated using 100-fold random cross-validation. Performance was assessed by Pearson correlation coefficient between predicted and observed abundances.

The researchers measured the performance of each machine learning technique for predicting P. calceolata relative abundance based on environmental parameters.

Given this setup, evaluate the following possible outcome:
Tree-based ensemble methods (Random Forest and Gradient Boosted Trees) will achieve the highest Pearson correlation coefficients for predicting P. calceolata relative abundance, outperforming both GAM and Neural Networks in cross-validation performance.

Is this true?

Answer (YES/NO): YES